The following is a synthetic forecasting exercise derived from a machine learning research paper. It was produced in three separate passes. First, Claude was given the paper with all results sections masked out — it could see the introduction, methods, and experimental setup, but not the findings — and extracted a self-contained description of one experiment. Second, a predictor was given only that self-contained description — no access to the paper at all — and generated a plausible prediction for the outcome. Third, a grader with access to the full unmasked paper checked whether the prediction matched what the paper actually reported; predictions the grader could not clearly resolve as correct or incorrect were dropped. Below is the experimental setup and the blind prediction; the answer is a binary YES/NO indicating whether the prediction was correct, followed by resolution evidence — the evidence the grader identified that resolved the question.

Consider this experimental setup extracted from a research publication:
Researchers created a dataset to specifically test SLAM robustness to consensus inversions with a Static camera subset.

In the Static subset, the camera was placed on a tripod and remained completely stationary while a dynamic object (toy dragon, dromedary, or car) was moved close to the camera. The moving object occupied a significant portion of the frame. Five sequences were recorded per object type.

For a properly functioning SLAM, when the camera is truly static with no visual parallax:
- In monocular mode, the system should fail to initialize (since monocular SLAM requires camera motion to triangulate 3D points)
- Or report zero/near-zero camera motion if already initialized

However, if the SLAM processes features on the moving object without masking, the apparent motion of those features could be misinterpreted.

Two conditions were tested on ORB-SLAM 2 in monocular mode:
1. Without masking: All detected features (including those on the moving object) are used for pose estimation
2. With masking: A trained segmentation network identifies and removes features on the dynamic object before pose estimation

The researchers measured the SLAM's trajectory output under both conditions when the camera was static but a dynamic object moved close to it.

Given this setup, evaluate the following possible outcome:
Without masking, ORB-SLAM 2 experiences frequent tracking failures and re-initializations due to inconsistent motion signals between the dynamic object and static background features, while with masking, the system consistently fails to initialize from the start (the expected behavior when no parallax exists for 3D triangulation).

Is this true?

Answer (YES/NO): NO